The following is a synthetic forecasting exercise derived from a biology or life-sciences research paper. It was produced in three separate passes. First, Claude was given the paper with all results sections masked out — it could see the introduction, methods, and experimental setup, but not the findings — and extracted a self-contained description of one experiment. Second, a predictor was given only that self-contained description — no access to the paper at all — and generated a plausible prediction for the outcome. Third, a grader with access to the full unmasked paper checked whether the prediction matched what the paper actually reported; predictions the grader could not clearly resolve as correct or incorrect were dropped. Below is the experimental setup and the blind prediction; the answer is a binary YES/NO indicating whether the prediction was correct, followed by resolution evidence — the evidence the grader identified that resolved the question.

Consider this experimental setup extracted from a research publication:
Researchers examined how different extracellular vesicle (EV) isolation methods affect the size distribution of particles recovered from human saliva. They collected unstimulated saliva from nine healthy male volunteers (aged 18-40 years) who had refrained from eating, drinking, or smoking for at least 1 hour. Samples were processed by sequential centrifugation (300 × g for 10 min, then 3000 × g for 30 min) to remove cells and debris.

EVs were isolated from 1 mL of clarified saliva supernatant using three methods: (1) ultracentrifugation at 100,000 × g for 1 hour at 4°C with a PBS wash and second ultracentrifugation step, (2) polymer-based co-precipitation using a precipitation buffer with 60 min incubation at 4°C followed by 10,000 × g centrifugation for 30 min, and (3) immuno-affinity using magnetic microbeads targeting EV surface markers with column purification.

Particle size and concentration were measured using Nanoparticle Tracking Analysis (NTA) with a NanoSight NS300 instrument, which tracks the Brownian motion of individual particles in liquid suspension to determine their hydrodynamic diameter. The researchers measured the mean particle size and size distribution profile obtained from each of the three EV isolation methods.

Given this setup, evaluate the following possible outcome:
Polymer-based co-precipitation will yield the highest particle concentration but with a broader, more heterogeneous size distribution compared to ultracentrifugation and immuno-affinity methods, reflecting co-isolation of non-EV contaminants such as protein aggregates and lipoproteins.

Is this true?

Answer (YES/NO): NO